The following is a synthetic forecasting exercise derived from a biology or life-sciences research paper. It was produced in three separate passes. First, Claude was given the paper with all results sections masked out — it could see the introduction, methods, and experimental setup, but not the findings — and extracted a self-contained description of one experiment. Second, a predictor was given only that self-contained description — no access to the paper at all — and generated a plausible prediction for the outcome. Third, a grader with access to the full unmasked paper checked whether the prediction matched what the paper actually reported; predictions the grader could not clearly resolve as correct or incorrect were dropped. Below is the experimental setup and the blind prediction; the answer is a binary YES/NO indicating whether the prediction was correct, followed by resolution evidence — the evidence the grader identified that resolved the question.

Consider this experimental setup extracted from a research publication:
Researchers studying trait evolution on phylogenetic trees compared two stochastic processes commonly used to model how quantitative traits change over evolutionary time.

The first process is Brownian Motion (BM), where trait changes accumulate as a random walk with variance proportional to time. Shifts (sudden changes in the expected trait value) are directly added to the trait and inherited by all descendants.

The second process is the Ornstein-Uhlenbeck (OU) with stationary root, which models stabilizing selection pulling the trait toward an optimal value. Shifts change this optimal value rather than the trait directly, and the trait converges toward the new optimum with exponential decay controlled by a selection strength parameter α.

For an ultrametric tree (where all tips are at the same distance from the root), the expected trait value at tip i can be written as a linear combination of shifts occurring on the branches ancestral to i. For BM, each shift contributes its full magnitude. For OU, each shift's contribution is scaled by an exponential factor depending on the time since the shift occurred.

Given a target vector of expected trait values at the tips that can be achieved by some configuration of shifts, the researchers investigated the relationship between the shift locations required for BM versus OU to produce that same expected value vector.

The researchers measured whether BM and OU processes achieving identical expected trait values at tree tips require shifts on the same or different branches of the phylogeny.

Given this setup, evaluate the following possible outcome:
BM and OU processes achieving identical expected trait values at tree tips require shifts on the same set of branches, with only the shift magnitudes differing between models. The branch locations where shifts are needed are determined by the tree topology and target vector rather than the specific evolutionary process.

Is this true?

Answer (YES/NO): YES